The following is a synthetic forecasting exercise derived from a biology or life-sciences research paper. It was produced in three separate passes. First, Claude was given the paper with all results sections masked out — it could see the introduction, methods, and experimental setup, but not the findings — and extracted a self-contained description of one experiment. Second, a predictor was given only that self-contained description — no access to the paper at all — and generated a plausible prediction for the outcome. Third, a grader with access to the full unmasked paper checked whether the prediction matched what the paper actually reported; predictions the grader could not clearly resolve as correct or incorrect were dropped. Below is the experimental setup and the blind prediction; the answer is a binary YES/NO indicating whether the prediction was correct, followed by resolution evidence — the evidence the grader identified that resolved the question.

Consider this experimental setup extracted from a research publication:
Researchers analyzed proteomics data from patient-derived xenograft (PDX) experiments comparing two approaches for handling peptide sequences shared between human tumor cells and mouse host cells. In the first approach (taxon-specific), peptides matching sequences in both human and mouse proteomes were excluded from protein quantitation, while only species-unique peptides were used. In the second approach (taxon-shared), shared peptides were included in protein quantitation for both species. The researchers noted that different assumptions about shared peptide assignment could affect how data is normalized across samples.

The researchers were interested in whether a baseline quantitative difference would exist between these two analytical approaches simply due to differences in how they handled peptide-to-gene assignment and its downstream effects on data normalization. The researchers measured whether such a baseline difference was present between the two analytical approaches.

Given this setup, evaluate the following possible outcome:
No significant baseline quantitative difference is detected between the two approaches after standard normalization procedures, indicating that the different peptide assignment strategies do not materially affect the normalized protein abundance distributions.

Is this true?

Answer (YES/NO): NO